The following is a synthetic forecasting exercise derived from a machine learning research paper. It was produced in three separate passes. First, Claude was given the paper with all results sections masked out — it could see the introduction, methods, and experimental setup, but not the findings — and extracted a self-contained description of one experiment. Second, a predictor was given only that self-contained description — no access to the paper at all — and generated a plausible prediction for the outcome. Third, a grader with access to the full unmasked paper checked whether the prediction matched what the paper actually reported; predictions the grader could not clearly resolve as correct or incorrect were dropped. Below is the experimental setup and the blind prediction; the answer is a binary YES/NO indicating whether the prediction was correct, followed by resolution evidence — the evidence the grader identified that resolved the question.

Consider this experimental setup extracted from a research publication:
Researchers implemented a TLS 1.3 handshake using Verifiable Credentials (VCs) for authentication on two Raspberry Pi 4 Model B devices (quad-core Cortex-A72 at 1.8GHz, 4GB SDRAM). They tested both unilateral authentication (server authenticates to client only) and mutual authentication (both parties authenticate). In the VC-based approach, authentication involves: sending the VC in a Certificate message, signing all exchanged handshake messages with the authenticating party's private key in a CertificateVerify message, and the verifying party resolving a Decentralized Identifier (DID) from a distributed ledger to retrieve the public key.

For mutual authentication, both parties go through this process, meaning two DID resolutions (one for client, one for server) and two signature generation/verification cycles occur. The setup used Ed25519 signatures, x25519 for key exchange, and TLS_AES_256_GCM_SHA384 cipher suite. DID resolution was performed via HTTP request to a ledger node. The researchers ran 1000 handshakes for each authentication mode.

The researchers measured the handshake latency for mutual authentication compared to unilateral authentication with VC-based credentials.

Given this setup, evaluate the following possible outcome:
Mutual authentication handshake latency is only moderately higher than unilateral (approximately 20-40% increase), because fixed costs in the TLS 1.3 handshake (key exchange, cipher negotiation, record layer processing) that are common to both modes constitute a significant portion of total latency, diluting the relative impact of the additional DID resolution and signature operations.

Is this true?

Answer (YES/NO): NO